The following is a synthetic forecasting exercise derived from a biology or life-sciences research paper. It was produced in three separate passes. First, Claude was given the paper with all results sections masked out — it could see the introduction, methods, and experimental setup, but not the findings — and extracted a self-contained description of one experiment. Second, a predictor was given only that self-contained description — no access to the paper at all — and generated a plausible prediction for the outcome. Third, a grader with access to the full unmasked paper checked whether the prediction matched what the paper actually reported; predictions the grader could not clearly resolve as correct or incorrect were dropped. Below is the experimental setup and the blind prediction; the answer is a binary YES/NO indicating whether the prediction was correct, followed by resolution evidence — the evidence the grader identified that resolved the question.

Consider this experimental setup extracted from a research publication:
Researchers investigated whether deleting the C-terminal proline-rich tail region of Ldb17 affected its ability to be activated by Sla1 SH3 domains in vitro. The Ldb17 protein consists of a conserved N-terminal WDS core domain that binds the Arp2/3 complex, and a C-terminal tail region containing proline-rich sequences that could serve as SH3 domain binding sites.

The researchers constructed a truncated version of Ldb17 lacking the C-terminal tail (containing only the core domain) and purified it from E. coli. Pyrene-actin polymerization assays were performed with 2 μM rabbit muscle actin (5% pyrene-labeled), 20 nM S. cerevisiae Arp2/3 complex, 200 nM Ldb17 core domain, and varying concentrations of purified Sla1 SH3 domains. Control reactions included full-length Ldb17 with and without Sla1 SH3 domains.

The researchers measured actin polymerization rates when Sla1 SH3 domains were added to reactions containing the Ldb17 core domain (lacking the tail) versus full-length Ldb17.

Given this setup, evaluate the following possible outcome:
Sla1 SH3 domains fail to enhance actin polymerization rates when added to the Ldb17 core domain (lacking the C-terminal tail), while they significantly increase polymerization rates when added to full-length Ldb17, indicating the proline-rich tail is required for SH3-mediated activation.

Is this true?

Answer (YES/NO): NO